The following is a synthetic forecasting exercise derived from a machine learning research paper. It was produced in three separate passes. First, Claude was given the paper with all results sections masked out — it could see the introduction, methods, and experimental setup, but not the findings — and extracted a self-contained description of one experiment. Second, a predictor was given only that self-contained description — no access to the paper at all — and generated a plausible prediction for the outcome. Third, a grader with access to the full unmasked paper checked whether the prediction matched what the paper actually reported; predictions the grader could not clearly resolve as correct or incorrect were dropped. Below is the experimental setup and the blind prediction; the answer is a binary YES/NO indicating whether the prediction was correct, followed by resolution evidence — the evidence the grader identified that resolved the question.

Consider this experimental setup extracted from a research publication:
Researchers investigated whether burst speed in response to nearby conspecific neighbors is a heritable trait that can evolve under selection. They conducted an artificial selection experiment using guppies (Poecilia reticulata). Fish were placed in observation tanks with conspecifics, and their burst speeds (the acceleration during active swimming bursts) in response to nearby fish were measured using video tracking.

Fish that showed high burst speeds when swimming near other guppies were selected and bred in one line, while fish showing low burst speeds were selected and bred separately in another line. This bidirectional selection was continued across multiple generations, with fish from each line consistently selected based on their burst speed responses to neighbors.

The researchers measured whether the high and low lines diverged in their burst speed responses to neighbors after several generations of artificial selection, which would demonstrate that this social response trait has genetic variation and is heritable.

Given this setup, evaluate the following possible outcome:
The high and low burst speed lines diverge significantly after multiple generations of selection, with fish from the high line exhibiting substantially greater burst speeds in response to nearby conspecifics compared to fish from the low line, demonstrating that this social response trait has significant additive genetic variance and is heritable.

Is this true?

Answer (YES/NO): YES